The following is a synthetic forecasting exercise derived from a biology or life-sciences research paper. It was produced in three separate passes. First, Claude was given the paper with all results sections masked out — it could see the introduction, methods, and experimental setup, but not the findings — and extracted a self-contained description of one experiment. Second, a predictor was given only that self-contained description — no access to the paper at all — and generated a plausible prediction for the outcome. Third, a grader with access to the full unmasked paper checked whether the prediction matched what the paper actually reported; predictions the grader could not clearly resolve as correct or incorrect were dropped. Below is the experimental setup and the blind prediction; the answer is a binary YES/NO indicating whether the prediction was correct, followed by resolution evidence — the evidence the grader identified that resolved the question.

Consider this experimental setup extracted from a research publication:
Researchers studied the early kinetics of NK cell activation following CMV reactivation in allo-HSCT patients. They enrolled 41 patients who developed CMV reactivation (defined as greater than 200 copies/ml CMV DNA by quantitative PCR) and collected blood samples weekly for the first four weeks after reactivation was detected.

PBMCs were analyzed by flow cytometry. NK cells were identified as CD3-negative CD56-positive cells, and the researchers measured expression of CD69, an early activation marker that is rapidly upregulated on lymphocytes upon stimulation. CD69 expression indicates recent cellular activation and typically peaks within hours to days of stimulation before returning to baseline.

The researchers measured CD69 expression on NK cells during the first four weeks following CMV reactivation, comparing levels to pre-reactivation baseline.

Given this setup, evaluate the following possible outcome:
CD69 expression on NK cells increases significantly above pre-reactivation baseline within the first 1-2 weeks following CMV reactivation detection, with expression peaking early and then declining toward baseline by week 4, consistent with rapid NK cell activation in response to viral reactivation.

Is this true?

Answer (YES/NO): NO